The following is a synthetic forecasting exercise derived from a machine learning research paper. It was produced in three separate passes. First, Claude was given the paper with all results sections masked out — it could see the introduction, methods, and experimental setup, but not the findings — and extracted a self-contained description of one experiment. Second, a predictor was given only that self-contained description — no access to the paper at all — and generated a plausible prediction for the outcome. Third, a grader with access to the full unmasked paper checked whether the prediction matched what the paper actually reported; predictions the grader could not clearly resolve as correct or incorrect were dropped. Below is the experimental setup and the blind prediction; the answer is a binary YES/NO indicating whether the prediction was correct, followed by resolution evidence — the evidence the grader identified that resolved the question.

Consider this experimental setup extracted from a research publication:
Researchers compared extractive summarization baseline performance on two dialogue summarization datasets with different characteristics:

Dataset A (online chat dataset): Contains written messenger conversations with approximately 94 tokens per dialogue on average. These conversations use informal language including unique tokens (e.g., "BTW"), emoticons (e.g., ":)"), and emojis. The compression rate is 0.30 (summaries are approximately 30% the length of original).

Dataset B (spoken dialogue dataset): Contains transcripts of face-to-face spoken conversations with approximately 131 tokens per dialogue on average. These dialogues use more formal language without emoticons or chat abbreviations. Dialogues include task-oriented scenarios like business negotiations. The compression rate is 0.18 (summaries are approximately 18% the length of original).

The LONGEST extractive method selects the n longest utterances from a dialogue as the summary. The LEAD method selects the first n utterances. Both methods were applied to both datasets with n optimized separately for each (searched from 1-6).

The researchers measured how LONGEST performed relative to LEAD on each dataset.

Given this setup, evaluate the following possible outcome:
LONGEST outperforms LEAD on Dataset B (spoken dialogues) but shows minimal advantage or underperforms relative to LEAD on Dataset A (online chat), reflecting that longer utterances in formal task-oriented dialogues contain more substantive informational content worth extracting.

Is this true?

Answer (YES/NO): NO